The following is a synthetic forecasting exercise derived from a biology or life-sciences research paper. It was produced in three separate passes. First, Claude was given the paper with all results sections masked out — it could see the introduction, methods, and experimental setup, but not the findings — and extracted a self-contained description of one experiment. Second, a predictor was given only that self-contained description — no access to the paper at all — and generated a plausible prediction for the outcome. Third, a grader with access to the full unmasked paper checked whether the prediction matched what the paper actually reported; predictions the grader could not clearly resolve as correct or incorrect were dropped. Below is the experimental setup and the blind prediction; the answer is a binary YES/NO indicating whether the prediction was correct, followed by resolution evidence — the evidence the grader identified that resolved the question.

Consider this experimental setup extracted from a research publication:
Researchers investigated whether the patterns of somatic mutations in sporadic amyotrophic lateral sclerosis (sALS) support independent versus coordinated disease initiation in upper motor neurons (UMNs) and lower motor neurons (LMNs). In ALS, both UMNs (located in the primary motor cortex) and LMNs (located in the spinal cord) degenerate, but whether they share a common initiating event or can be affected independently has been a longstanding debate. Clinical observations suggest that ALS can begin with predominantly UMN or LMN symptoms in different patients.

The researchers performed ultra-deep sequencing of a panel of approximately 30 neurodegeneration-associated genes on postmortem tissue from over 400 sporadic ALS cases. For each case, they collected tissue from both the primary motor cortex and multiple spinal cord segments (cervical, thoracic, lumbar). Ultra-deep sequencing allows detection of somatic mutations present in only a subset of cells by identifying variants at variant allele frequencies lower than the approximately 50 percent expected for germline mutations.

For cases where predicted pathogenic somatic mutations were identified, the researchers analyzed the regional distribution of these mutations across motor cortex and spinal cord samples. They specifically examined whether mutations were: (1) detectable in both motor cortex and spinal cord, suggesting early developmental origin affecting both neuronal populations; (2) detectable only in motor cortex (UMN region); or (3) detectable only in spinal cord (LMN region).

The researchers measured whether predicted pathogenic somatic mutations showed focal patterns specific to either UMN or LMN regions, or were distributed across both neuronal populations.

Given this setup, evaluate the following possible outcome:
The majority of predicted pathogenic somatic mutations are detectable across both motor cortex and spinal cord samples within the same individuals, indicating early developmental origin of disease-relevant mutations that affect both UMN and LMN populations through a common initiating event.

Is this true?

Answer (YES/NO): NO